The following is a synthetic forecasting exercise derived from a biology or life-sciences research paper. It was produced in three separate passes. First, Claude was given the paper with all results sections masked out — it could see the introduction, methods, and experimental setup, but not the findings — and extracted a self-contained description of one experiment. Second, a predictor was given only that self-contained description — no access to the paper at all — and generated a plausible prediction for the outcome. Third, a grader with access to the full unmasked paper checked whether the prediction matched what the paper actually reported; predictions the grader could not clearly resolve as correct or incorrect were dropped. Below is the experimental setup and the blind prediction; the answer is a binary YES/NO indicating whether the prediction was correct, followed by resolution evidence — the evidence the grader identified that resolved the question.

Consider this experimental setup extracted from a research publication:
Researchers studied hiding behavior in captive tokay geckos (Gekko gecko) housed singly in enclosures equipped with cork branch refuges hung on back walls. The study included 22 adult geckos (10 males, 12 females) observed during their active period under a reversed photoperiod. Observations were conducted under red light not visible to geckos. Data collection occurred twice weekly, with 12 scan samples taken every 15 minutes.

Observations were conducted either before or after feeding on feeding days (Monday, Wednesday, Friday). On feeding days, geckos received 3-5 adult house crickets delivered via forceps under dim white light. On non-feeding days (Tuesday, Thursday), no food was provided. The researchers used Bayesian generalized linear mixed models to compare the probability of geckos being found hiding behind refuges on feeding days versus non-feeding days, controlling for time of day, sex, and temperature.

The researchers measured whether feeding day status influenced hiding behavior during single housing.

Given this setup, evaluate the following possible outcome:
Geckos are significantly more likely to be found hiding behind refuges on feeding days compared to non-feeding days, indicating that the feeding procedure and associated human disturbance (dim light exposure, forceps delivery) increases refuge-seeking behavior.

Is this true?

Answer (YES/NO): YES